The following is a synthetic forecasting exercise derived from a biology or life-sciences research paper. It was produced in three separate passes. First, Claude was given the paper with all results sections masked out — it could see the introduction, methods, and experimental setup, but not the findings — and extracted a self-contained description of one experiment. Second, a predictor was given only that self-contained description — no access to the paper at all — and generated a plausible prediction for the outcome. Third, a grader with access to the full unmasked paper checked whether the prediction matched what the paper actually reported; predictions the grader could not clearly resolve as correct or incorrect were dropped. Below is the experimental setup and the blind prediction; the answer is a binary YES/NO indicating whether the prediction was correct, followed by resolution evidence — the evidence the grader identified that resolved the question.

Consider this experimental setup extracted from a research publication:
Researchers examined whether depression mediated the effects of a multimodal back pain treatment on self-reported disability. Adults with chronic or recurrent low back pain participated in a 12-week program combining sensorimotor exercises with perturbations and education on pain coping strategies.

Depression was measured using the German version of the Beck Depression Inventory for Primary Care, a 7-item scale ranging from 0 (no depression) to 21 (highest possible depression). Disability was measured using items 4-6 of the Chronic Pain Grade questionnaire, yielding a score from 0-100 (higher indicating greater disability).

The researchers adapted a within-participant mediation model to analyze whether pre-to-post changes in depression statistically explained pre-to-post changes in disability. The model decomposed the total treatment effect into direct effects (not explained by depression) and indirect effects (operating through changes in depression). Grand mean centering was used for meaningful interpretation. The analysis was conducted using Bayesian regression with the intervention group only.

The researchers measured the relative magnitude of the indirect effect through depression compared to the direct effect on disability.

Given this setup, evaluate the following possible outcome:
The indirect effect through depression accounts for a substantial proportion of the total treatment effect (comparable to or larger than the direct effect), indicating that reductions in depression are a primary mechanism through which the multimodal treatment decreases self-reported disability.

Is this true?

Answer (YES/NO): NO